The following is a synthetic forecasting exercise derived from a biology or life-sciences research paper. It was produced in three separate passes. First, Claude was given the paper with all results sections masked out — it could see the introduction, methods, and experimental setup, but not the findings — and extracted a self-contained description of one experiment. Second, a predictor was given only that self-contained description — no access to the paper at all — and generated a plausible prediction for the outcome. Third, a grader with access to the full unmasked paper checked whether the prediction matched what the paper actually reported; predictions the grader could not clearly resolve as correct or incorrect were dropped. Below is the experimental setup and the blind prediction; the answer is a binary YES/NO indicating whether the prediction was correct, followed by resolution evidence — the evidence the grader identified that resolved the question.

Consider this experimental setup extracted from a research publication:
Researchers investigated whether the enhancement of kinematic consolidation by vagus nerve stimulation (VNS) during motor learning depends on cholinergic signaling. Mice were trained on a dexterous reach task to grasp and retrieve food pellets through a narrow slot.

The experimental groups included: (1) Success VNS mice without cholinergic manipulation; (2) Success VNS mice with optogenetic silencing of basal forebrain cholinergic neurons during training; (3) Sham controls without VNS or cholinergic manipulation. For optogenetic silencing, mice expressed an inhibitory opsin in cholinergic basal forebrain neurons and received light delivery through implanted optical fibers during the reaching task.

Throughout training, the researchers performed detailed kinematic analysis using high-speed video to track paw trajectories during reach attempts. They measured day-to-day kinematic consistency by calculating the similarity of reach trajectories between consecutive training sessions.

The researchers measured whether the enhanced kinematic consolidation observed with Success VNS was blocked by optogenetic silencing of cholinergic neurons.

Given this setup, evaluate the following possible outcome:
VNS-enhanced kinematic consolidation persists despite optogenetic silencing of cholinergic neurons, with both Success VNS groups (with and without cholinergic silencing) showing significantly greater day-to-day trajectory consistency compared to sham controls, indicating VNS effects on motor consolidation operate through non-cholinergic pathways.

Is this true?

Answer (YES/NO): NO